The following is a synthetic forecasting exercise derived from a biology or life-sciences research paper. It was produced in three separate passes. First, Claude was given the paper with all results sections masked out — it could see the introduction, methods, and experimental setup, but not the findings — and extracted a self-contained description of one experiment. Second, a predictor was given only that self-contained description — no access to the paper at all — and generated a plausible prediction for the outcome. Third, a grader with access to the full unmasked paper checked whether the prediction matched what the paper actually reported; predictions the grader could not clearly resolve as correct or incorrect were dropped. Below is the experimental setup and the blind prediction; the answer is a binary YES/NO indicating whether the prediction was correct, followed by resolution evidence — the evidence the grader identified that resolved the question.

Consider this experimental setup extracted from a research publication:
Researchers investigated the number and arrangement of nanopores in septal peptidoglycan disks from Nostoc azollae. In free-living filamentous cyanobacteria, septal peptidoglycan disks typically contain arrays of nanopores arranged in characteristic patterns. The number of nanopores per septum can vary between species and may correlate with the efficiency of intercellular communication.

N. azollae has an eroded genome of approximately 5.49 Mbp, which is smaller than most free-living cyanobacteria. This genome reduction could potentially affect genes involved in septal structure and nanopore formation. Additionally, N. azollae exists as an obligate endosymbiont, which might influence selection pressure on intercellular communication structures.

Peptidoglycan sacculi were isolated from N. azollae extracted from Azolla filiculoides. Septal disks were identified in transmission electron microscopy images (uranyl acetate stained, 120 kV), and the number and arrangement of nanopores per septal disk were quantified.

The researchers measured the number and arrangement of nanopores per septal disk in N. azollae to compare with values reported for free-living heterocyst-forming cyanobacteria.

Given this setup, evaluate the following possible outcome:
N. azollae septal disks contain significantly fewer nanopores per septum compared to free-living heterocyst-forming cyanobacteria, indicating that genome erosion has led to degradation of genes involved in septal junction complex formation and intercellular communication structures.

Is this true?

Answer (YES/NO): NO